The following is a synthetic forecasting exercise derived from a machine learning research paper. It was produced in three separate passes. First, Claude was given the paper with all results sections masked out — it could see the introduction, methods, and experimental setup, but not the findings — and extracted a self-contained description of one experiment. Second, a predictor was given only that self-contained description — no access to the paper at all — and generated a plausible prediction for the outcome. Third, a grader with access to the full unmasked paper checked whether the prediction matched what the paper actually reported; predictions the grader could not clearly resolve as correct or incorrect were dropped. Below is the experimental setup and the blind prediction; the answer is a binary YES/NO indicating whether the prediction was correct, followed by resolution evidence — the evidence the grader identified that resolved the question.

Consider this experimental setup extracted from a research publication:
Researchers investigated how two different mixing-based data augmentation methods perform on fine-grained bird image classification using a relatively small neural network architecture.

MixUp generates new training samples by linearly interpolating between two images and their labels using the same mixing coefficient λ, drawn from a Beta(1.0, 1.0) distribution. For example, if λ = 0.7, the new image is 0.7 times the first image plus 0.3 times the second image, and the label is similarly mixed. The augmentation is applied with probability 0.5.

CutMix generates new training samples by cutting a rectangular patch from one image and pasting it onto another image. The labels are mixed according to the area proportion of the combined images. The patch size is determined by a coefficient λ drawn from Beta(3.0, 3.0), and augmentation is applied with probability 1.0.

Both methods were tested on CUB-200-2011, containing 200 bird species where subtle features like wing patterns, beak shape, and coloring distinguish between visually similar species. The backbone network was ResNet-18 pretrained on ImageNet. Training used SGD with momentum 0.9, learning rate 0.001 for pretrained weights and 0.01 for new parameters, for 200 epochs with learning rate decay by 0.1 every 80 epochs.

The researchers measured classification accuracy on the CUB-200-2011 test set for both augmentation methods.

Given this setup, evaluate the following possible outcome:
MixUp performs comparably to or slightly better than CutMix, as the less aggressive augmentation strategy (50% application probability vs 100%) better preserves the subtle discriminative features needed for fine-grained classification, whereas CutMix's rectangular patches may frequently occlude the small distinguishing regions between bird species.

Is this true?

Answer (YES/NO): NO